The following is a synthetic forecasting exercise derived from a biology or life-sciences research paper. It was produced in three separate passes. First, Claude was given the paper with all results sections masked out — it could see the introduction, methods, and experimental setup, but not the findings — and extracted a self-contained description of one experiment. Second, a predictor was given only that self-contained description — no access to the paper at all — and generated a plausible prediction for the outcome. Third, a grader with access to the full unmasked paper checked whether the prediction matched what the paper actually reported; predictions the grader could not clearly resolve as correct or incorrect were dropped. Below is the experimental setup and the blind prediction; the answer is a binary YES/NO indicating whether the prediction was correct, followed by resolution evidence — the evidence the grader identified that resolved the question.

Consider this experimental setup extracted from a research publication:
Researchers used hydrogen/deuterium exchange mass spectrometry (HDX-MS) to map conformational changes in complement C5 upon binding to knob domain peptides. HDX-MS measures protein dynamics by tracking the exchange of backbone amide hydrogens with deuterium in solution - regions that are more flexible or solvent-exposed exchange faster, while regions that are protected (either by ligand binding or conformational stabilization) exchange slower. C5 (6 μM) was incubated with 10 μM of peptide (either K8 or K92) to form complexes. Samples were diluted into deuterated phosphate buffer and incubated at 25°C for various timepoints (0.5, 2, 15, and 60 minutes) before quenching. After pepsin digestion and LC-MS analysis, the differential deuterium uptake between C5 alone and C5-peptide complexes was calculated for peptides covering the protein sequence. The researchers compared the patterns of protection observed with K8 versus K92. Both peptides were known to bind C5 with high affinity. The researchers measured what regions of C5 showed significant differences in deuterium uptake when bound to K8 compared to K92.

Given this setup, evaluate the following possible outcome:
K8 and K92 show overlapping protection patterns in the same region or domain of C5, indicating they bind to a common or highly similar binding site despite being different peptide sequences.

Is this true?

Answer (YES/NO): NO